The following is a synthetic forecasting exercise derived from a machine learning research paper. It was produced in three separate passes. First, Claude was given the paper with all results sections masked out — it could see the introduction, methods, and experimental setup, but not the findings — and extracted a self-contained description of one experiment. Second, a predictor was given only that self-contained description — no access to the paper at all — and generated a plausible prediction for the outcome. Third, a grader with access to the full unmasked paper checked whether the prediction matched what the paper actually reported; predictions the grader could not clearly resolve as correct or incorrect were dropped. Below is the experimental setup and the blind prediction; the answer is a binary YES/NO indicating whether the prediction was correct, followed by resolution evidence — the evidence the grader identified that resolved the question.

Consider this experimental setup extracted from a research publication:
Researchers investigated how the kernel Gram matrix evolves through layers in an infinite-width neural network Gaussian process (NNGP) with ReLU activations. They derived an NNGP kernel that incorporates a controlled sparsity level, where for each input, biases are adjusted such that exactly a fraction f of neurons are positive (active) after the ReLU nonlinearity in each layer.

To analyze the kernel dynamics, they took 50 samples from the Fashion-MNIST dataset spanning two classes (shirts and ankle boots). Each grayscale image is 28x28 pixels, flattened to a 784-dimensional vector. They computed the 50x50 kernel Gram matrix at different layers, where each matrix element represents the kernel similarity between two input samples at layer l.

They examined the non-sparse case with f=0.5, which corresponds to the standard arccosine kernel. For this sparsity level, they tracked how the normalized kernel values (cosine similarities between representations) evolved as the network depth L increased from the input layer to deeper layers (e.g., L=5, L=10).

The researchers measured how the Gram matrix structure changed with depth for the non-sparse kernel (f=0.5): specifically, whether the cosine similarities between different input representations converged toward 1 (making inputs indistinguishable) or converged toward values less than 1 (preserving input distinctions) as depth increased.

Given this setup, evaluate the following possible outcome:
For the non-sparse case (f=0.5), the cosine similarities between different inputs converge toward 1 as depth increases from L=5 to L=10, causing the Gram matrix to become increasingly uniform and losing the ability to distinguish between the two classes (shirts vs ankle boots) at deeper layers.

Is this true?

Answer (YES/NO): YES